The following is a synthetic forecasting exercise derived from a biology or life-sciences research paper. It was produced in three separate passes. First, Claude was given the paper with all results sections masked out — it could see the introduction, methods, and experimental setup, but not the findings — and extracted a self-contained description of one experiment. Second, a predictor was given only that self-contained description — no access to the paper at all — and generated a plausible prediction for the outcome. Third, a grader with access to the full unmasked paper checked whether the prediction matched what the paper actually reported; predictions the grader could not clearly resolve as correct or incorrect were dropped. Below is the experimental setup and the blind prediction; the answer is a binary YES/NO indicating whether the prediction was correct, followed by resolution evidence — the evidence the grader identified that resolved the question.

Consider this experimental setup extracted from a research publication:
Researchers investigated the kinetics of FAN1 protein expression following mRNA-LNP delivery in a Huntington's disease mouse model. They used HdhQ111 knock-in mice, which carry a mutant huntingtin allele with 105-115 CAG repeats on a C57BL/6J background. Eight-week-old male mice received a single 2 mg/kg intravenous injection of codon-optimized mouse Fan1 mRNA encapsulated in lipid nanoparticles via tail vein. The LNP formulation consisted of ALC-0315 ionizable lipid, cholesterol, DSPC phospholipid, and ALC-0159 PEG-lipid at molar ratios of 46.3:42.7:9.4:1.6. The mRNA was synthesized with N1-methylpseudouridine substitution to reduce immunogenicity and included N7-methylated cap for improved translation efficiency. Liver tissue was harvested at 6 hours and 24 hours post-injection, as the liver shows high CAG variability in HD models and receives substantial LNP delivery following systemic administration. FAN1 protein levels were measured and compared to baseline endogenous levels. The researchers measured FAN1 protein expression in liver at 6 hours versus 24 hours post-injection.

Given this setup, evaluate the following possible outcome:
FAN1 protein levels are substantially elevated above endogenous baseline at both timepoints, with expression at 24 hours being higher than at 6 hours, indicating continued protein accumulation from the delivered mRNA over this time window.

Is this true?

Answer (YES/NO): NO